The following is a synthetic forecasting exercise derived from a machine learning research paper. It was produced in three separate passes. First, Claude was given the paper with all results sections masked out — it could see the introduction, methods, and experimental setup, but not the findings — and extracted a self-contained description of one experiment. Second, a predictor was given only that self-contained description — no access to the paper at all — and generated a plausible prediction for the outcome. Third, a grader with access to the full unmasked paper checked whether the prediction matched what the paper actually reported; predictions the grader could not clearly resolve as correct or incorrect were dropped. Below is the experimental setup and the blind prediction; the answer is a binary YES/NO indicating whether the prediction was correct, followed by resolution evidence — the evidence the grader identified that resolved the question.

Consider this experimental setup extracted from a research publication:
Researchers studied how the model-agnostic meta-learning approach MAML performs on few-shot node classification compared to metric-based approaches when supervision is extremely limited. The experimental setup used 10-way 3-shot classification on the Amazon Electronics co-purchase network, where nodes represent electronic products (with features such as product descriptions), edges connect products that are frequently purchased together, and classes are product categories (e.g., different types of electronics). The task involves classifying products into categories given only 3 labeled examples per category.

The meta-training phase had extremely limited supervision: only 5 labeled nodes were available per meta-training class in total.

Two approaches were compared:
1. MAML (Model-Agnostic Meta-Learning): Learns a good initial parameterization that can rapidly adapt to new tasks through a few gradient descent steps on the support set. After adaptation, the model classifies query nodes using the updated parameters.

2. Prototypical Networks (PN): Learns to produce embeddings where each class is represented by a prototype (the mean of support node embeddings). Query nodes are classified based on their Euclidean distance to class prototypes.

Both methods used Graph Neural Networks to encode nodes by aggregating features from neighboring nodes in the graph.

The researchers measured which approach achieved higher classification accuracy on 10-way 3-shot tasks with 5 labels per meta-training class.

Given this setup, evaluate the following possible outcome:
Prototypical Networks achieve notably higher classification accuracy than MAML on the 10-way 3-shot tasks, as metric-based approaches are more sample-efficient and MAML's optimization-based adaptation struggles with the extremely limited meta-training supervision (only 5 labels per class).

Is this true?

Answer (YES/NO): NO